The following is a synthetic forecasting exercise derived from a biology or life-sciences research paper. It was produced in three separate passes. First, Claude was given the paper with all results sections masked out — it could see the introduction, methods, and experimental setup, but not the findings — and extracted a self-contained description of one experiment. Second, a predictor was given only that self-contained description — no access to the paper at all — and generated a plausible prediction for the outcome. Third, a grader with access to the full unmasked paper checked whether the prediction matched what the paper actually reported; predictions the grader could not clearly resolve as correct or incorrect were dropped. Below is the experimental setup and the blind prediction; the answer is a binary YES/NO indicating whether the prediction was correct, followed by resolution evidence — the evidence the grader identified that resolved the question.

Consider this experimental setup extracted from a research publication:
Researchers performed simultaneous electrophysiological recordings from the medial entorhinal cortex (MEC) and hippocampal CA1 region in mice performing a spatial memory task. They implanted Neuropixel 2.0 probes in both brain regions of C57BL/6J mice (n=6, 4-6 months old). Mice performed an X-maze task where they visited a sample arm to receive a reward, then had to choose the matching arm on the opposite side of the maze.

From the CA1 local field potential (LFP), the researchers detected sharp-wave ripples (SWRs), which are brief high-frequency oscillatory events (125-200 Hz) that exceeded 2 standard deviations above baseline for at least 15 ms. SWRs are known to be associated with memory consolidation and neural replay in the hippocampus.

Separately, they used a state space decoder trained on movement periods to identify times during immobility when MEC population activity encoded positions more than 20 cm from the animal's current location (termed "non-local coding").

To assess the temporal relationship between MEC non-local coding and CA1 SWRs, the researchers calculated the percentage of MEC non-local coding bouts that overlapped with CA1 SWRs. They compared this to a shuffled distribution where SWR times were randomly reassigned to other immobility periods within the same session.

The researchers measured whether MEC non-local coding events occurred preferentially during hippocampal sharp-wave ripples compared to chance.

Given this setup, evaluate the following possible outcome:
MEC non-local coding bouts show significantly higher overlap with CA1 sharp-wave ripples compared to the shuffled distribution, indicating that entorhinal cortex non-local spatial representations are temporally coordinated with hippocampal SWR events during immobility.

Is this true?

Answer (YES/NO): NO